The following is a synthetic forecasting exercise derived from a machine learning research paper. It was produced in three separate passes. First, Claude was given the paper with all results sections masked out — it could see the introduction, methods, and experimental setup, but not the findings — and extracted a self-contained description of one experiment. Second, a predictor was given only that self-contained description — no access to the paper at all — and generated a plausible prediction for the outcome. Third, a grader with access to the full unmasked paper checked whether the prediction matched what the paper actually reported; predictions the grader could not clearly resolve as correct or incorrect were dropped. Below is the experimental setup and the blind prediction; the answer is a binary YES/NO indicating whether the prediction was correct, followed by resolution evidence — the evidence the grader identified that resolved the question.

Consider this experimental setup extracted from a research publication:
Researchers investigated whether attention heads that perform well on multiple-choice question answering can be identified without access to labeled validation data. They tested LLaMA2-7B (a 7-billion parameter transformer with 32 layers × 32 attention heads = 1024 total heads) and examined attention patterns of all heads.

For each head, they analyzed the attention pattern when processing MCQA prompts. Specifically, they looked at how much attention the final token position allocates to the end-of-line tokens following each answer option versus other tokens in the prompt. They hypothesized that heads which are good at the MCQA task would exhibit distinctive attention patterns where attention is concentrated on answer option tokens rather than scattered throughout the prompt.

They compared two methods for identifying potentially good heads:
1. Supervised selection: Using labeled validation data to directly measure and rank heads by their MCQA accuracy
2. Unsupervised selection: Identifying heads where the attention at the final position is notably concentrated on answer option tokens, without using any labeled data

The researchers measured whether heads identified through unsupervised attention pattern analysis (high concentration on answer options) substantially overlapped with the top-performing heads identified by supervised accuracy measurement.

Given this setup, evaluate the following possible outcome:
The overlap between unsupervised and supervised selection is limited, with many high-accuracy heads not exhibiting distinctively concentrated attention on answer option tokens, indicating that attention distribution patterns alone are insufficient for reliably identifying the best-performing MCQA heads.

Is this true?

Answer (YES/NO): NO